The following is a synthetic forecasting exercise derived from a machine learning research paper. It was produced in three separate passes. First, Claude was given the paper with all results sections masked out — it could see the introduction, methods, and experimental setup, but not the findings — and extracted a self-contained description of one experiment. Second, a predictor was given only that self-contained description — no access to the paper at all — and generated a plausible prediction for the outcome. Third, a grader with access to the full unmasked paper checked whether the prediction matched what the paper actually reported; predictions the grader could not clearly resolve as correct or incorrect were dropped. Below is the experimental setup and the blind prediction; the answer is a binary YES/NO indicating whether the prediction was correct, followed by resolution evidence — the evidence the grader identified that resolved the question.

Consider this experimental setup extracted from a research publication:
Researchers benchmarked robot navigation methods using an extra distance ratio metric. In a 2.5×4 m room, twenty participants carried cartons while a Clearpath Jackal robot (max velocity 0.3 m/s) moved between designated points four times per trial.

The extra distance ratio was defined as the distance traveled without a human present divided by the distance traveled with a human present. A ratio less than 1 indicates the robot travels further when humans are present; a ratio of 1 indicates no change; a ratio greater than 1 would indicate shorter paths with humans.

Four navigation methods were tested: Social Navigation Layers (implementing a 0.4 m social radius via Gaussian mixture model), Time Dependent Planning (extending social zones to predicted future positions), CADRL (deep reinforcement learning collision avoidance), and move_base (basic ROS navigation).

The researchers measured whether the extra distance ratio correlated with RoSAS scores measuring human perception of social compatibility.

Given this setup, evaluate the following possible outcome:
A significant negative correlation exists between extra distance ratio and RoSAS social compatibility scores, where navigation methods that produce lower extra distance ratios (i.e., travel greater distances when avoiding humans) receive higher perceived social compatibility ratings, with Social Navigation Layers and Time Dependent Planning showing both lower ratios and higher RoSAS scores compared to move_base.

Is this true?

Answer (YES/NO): NO